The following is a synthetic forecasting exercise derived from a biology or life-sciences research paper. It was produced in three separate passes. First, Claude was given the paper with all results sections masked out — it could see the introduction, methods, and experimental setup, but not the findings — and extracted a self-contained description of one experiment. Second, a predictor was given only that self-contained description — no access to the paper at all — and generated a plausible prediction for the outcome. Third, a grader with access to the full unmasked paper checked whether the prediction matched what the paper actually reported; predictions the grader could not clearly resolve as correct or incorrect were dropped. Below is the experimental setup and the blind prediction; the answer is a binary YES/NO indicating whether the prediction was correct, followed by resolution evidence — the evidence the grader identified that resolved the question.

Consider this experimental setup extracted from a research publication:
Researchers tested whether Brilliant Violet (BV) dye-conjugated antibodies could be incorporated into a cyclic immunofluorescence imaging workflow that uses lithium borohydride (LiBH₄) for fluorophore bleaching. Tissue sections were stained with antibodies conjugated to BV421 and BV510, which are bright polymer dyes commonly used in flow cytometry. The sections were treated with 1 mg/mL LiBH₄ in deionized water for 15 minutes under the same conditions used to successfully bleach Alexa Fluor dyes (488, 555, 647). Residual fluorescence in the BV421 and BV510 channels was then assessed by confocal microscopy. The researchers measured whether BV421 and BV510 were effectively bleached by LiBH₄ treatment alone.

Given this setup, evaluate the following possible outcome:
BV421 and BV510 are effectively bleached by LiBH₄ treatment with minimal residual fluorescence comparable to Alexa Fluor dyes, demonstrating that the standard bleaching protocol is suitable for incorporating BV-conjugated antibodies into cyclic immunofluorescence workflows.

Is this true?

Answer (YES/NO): NO